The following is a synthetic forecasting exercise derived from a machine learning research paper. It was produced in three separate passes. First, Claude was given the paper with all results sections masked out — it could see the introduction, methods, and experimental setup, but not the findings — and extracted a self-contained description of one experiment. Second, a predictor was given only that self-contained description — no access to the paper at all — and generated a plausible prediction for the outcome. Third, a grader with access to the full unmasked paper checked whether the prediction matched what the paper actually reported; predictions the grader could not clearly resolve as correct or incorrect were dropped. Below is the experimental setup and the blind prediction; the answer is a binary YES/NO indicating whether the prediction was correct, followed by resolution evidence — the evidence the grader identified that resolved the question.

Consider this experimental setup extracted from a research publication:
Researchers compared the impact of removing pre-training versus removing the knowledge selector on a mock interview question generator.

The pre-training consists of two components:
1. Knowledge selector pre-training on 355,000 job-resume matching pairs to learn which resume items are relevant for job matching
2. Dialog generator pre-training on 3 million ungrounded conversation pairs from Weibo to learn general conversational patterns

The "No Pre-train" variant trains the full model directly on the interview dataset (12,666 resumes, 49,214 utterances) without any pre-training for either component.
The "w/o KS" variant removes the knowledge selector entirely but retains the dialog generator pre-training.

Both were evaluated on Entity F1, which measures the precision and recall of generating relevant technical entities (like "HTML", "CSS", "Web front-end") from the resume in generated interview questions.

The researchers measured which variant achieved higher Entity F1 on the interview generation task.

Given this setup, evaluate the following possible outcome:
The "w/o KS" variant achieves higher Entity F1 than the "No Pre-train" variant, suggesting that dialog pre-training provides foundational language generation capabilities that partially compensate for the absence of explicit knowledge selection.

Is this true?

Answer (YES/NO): YES